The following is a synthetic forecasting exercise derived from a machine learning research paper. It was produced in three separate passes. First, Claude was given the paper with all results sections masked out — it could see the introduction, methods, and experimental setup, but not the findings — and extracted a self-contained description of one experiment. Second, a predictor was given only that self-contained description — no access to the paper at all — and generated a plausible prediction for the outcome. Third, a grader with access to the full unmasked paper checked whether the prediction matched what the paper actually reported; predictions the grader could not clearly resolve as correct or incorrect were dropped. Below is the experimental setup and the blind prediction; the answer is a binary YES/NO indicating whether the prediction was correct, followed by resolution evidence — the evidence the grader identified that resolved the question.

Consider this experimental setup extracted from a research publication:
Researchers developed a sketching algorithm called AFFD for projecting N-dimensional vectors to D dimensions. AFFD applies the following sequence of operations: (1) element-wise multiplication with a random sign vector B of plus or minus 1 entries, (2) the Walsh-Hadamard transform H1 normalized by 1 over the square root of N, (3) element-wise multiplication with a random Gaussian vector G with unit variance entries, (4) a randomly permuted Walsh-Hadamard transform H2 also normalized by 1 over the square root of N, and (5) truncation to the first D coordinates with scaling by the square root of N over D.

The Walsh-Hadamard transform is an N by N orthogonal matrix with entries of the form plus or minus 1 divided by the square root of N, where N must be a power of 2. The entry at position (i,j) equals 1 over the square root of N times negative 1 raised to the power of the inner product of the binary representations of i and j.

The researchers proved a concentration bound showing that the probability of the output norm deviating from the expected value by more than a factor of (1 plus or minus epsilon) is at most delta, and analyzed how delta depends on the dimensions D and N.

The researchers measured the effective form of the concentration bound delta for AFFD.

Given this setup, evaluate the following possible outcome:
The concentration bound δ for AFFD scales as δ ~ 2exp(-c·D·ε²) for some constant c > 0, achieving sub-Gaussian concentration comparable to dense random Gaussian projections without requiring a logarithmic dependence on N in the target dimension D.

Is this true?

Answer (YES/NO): NO